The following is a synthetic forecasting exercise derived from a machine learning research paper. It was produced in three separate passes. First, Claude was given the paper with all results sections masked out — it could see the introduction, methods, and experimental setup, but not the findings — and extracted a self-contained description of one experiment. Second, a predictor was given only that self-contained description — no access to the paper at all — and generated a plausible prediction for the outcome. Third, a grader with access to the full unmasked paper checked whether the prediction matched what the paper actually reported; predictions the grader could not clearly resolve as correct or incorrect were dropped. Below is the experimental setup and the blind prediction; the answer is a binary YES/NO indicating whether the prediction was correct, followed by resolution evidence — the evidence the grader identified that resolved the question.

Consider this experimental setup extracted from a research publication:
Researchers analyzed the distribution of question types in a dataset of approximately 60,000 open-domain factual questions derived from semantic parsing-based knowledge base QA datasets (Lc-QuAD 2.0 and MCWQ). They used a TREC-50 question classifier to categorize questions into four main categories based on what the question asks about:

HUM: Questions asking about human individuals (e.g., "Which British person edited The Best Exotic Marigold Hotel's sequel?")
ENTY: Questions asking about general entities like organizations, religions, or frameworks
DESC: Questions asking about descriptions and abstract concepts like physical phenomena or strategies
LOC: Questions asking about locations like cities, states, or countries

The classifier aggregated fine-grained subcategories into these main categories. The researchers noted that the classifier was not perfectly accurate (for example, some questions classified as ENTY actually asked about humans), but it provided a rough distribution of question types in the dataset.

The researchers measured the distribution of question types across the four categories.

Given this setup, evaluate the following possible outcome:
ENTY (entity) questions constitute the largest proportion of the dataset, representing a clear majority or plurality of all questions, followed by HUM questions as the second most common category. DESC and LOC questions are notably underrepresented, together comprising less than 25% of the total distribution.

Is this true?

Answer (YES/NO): NO